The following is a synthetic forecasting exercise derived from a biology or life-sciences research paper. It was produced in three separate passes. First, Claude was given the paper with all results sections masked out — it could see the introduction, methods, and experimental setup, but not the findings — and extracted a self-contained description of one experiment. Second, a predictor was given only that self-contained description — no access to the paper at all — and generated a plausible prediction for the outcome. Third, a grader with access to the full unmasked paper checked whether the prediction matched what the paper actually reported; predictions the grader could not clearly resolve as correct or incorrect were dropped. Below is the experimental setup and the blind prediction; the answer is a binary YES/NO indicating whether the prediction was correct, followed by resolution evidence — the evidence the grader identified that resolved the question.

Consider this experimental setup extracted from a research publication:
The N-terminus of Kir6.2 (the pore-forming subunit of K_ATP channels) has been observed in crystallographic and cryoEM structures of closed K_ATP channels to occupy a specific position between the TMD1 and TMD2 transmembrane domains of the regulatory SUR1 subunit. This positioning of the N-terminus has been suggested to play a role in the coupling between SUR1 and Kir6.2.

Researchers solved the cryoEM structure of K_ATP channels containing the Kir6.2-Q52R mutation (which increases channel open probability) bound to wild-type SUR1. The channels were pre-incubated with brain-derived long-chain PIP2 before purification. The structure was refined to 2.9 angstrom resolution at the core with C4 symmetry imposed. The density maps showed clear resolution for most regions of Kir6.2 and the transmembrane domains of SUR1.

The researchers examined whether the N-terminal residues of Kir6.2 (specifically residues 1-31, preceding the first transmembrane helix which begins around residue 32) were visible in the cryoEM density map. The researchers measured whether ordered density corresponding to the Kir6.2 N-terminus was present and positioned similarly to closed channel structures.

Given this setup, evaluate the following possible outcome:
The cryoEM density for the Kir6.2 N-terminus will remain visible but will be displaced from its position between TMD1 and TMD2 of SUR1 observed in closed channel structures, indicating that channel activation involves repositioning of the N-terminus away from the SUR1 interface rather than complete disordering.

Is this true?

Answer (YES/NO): NO